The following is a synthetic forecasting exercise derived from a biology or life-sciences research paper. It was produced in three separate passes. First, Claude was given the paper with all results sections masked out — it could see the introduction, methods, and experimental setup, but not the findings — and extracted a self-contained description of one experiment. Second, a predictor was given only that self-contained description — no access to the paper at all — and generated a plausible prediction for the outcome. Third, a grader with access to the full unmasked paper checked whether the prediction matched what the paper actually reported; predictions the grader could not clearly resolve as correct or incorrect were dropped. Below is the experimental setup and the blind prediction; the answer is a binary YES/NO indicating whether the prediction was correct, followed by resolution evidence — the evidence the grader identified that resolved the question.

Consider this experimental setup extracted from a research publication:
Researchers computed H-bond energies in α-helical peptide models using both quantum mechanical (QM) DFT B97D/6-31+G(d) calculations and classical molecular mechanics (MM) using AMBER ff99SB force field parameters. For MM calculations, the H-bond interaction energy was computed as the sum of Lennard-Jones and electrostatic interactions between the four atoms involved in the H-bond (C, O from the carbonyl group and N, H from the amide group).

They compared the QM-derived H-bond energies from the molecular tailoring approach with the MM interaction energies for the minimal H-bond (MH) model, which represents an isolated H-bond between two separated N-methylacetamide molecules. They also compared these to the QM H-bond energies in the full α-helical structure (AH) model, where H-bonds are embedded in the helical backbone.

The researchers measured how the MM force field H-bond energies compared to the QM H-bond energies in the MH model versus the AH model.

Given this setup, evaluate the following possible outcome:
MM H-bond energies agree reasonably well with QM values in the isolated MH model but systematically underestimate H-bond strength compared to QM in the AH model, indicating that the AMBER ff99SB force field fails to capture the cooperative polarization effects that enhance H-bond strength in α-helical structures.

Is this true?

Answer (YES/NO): NO